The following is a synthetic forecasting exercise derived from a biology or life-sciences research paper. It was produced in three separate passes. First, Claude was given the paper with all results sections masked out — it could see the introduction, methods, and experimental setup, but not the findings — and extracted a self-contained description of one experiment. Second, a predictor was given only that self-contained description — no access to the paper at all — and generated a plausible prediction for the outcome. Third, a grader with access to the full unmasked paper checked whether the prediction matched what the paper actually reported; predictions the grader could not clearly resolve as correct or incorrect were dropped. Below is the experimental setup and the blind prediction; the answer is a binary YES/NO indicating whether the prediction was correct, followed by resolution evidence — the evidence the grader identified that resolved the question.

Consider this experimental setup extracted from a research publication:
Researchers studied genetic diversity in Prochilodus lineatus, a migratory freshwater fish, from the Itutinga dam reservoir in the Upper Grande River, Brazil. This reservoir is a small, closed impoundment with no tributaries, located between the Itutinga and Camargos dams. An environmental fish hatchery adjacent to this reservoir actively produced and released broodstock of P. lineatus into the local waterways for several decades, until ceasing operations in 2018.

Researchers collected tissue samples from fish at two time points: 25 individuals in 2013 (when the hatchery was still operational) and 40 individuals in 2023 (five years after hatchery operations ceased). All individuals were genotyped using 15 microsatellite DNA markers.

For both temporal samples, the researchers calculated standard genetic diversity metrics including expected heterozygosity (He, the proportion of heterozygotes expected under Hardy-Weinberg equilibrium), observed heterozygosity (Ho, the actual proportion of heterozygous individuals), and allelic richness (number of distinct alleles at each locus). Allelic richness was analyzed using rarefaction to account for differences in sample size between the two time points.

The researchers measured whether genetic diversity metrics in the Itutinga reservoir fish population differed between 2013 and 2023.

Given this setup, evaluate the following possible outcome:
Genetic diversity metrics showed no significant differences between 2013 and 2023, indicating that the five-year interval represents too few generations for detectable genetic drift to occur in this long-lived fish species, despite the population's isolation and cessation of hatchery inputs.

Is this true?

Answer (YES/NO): NO